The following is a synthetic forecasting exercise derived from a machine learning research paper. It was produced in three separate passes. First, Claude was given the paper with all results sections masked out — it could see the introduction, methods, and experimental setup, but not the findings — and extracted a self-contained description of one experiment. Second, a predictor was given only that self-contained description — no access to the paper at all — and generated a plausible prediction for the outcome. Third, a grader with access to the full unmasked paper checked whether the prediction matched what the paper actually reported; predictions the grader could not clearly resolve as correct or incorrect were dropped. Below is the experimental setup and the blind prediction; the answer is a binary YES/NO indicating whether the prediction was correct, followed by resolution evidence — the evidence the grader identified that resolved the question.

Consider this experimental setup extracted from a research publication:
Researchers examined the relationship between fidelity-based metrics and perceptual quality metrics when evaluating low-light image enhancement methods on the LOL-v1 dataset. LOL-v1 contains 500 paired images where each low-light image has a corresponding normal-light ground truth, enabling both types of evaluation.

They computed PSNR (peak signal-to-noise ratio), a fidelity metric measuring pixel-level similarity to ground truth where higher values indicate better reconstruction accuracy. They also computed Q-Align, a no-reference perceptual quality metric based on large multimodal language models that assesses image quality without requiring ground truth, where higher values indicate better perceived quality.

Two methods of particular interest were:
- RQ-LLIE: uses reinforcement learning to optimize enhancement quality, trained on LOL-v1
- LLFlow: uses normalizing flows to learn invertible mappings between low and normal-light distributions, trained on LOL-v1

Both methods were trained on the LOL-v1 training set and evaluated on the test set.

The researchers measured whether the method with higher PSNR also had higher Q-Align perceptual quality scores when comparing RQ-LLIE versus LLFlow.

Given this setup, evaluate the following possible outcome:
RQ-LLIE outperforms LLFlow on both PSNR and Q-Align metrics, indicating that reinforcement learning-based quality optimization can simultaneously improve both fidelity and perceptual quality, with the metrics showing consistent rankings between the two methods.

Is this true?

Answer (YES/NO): NO